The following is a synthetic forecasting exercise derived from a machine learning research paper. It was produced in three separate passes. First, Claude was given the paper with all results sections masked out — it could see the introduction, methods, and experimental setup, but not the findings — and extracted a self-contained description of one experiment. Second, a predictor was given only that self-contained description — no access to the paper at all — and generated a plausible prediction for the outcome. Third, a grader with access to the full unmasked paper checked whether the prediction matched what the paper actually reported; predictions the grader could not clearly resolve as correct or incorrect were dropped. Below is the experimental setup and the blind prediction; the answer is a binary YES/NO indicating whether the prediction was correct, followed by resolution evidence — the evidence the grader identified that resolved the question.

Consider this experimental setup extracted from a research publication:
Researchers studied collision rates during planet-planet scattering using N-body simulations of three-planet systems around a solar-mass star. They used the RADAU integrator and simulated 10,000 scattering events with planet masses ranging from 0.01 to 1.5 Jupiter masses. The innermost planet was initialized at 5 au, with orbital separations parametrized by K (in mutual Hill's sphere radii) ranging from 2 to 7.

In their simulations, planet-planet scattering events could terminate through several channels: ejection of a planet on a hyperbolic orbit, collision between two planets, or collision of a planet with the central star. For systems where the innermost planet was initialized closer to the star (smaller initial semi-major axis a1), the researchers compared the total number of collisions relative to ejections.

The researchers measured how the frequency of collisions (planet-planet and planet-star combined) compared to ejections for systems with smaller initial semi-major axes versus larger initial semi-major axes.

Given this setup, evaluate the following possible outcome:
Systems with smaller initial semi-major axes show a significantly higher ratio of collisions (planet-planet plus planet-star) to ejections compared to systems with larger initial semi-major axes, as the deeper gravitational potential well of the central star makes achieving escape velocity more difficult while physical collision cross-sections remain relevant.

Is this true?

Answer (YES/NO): YES